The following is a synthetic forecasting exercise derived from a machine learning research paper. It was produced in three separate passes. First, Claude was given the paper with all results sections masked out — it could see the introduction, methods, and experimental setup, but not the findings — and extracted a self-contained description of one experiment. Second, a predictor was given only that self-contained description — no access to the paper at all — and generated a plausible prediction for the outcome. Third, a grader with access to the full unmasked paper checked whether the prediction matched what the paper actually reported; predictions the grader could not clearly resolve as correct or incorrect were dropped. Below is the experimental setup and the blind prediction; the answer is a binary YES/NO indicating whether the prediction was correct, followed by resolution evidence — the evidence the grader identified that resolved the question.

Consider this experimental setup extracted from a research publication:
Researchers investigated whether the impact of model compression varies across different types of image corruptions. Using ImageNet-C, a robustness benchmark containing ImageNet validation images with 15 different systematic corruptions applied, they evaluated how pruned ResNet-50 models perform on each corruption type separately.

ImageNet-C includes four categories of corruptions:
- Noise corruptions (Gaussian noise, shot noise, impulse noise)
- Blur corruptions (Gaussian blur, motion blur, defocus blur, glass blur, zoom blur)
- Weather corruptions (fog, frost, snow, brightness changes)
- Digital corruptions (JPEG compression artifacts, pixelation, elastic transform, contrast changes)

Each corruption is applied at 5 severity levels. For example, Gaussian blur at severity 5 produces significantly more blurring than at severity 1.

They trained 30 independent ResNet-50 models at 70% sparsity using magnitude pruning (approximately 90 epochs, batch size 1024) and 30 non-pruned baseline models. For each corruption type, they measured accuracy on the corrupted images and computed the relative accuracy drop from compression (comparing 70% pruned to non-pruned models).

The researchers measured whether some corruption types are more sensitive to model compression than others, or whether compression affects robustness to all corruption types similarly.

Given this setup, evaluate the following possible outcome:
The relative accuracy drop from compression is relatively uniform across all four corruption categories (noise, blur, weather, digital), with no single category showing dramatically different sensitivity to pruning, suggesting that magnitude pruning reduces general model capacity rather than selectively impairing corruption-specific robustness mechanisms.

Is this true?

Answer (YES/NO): NO